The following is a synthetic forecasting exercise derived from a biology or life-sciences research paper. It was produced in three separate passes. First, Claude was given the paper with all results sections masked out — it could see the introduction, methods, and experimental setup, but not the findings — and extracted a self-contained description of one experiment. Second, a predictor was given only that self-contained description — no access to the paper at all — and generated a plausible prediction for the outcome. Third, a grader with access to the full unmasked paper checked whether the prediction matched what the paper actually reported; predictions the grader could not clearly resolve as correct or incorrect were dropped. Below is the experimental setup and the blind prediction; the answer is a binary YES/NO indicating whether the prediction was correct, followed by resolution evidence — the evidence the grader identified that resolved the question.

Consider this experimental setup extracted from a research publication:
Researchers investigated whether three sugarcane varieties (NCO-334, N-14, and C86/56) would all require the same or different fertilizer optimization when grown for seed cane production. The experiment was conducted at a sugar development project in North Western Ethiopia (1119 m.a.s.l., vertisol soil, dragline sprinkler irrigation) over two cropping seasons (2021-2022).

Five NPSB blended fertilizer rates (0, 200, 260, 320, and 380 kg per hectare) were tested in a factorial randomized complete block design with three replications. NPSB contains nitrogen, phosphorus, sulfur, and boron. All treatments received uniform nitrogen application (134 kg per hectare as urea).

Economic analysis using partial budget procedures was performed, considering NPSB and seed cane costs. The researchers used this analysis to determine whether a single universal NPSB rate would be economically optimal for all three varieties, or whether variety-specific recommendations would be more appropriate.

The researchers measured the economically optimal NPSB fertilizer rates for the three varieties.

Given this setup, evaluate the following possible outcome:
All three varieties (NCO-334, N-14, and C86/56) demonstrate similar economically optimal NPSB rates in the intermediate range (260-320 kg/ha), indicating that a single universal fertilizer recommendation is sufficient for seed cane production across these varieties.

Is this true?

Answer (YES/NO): NO